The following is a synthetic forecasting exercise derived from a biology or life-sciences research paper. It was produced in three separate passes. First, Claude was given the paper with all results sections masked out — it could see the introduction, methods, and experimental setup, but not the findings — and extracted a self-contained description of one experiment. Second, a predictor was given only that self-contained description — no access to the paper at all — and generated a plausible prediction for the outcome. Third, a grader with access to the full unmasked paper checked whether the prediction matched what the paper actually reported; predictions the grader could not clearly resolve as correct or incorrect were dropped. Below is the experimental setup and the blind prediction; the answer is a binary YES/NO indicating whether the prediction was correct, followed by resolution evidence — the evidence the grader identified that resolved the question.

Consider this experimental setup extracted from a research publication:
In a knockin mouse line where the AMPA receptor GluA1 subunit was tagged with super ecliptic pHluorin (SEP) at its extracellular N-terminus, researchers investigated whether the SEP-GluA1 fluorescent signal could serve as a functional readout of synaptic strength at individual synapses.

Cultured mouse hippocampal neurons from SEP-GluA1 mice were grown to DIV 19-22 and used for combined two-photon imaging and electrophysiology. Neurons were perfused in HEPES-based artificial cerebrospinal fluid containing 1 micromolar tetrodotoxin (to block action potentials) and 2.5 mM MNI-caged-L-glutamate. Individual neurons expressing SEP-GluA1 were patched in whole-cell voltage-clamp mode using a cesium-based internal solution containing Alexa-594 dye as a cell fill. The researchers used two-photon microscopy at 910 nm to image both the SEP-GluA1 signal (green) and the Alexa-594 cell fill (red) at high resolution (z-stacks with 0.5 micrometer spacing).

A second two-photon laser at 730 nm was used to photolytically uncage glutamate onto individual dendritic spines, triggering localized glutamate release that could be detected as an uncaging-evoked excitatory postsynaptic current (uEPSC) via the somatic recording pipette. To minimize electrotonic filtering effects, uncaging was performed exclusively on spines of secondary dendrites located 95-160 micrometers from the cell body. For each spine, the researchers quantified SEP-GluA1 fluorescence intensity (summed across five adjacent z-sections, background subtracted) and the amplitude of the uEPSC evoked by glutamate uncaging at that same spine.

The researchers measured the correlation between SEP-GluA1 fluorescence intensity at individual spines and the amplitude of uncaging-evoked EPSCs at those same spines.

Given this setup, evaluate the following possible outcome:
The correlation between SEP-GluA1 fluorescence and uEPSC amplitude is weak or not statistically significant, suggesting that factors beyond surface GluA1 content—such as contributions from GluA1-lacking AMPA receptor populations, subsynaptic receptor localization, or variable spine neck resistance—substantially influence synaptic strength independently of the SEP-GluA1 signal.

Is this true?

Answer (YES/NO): NO